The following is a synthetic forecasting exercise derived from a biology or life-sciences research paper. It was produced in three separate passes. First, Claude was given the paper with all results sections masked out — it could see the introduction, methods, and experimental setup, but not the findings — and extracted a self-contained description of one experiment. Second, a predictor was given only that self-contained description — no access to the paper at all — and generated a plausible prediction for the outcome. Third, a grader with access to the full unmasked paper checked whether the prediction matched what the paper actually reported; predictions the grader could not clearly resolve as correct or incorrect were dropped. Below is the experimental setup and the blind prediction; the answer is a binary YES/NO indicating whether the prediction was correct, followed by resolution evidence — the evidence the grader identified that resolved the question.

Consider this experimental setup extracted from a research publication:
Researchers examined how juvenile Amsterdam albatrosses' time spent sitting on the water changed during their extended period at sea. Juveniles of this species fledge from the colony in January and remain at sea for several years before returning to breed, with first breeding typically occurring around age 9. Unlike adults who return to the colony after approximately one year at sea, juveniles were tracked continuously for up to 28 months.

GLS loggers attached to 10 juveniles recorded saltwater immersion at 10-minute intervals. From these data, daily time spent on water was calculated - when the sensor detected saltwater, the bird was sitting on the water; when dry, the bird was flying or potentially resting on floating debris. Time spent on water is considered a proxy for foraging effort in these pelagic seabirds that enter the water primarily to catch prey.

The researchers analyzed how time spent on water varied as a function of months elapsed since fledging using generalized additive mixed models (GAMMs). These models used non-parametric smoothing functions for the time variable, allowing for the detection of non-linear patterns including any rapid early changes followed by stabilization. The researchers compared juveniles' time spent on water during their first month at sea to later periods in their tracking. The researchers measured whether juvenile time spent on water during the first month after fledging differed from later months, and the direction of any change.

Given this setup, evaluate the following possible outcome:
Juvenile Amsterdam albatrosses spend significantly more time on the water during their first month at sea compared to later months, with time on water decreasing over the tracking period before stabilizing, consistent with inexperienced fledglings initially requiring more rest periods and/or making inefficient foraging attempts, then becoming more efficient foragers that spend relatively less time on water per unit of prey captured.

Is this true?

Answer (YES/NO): NO